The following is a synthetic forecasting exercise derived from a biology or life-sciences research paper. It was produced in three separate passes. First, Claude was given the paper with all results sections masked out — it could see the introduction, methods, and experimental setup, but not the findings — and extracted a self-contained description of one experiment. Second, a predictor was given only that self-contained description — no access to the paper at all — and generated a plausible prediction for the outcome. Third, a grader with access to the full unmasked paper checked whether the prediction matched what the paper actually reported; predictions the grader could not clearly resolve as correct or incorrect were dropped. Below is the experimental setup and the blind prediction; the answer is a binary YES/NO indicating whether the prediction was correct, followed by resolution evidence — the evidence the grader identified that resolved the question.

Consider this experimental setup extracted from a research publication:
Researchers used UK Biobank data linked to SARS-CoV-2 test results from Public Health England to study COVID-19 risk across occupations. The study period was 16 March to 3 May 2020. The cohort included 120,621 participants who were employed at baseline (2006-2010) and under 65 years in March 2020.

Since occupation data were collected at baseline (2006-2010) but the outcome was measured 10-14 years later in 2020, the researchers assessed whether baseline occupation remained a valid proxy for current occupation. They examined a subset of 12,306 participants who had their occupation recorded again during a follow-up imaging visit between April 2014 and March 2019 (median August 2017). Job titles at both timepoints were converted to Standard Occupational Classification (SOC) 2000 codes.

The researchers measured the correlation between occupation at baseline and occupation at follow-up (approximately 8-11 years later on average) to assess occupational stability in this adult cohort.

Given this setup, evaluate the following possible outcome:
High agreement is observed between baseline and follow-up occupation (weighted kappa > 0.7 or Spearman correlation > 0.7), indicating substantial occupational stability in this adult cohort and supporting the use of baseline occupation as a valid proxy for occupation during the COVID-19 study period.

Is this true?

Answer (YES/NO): YES